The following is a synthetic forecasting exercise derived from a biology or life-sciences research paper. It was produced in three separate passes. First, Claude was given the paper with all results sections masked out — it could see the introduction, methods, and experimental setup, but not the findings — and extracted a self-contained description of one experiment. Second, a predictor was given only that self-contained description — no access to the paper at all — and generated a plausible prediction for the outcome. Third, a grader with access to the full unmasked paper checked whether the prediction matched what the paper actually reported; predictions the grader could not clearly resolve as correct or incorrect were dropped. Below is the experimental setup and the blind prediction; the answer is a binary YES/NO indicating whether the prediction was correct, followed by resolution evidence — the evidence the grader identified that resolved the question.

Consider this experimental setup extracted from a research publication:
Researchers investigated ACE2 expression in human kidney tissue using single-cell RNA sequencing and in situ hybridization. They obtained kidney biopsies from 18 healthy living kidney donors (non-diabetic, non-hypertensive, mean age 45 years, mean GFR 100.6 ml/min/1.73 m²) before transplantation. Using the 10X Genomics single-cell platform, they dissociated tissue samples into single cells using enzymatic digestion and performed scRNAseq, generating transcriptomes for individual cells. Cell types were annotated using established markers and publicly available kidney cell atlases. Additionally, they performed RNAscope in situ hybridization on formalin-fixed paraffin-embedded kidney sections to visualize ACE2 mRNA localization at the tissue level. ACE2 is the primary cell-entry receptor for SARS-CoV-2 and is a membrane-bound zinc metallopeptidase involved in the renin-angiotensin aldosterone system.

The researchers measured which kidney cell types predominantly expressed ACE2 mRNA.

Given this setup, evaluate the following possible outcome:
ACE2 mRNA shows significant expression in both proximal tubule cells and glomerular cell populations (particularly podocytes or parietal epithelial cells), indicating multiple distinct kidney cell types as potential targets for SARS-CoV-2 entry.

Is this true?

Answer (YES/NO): NO